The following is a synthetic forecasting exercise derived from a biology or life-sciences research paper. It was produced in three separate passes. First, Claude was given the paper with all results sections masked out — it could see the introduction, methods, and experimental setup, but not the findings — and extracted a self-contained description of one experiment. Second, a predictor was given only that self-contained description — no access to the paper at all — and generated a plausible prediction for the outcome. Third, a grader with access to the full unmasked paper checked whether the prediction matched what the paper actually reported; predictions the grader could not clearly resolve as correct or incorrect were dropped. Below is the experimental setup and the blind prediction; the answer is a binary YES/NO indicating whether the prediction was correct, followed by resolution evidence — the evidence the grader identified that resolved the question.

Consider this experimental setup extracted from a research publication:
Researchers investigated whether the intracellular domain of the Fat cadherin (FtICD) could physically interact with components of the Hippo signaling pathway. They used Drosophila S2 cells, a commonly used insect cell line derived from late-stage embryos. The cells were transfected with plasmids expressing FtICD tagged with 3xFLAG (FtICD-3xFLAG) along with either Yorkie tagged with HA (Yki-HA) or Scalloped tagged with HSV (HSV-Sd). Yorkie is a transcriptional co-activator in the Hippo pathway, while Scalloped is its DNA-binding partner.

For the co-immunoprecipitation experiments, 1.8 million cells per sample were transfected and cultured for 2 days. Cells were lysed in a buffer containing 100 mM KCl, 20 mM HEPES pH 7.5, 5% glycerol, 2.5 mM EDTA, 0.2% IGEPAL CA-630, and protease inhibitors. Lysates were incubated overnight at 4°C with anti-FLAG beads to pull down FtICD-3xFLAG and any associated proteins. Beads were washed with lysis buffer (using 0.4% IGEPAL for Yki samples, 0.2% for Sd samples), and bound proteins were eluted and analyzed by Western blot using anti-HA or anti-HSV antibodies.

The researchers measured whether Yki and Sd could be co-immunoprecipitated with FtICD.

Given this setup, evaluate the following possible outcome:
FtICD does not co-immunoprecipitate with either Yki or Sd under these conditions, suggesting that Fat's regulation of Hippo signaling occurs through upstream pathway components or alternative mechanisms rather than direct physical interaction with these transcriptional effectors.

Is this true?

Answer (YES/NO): NO